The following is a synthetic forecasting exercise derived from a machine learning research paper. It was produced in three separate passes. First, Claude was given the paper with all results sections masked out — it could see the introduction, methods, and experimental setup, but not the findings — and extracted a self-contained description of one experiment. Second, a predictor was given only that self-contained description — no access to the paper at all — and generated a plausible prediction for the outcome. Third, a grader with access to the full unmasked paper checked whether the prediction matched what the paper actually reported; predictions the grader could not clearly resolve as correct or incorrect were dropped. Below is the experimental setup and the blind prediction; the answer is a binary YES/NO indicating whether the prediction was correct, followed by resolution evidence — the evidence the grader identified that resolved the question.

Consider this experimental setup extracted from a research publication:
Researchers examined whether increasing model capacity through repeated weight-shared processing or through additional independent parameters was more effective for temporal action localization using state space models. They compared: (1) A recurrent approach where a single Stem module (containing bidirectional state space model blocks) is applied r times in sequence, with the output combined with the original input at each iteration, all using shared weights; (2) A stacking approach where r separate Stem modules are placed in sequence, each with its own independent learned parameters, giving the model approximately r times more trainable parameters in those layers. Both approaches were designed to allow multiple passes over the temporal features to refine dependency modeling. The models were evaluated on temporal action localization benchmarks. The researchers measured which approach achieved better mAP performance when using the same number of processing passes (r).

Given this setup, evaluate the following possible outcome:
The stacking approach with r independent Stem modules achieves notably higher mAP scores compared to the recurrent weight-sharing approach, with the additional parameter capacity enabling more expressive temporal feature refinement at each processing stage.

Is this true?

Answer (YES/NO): NO